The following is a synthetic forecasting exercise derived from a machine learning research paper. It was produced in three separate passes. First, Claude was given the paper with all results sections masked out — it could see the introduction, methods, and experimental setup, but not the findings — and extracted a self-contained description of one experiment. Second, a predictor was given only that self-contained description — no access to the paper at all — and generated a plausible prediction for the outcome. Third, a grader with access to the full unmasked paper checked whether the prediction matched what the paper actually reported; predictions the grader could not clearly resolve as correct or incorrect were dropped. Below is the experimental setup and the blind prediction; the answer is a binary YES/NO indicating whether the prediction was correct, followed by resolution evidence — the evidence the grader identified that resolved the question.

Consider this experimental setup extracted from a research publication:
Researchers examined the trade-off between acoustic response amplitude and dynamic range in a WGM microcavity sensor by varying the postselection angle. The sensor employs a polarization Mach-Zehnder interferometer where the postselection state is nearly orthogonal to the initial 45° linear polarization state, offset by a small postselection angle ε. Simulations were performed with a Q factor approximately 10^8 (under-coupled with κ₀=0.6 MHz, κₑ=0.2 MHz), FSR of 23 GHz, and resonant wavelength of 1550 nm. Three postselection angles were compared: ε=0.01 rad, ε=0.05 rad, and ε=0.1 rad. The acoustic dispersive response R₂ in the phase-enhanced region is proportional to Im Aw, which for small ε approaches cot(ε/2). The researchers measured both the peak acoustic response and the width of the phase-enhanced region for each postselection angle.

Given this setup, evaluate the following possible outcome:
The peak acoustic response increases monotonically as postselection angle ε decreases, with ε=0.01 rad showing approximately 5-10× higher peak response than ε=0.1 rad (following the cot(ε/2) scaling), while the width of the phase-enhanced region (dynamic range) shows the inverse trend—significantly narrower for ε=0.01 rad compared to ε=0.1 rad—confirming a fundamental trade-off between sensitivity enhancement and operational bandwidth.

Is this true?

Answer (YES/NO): YES